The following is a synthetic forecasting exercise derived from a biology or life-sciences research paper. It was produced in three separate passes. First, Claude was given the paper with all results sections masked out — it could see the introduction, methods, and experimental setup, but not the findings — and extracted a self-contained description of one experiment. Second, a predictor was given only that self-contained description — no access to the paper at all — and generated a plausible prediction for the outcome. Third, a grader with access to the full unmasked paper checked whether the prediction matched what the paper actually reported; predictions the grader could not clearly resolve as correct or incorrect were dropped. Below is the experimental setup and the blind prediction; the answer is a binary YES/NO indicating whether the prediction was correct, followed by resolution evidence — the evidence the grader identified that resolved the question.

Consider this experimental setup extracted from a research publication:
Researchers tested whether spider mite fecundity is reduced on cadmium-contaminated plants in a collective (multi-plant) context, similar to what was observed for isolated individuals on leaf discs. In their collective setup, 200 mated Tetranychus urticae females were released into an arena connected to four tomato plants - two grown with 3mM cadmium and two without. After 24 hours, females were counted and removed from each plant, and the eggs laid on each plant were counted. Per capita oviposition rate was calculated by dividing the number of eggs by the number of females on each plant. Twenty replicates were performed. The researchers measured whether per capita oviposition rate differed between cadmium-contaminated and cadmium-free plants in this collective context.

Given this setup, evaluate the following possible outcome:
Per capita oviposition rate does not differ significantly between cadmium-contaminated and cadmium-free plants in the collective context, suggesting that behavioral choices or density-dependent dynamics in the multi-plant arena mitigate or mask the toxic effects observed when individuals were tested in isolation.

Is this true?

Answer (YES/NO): NO